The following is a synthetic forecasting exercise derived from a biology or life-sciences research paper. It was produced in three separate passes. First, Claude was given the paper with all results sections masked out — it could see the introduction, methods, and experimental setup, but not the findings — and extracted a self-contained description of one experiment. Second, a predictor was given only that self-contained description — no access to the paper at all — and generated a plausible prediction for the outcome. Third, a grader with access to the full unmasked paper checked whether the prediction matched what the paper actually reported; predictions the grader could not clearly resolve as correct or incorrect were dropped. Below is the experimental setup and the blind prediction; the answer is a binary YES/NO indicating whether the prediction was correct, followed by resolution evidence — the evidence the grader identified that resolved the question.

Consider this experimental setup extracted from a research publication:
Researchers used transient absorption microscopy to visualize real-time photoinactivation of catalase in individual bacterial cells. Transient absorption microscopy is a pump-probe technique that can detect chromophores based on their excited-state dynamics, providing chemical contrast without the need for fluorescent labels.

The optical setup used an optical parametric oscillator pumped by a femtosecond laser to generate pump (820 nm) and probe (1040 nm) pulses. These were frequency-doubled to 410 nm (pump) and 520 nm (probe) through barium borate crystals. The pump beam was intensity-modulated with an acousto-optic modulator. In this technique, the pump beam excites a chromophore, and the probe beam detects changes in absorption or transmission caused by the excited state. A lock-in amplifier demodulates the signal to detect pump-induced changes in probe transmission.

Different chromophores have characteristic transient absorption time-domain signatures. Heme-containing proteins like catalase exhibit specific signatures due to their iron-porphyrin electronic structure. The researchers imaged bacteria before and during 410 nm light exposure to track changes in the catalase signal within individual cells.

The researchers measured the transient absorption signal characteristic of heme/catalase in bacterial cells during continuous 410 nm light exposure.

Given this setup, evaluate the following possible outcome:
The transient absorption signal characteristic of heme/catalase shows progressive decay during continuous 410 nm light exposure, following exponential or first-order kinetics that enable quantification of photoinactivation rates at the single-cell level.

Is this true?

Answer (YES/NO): NO